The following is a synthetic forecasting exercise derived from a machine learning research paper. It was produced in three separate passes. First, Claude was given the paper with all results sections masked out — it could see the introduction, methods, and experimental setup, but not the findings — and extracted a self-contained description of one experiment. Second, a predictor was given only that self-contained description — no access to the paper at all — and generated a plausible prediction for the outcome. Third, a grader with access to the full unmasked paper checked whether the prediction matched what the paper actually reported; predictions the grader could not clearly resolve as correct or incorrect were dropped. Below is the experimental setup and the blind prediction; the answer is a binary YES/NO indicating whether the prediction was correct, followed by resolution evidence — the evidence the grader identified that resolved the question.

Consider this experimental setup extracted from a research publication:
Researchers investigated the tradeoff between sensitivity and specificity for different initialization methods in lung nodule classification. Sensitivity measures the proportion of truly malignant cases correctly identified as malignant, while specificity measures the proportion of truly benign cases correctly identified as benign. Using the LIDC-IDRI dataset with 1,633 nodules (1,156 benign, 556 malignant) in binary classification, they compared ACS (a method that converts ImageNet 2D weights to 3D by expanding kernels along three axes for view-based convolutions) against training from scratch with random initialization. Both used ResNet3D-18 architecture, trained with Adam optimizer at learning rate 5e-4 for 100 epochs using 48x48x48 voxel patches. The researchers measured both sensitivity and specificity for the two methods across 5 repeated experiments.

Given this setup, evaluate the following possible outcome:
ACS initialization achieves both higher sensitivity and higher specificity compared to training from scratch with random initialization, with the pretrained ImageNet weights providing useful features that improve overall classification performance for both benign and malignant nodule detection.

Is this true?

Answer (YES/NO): NO